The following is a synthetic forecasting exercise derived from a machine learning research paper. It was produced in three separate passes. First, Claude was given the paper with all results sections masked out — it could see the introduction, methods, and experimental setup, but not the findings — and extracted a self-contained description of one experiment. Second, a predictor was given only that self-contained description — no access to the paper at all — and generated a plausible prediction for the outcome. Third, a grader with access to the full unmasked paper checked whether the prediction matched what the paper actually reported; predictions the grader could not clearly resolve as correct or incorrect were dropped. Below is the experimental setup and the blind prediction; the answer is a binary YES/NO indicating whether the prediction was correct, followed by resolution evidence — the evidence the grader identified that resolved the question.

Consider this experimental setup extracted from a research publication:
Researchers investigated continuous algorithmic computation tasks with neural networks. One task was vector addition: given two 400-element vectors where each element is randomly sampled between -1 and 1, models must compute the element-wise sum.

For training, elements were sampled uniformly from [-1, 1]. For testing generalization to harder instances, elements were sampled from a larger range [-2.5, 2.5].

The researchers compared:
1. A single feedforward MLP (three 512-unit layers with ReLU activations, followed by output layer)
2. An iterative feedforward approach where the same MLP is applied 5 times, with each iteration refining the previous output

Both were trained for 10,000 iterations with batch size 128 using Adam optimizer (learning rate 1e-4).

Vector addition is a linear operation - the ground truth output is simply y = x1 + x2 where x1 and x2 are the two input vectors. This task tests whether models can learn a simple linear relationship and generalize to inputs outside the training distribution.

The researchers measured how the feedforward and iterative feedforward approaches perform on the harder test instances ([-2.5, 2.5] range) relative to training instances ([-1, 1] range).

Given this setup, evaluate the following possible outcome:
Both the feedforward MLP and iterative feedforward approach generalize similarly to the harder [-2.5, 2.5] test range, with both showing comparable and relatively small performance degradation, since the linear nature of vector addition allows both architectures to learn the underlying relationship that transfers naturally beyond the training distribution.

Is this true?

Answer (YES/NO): NO